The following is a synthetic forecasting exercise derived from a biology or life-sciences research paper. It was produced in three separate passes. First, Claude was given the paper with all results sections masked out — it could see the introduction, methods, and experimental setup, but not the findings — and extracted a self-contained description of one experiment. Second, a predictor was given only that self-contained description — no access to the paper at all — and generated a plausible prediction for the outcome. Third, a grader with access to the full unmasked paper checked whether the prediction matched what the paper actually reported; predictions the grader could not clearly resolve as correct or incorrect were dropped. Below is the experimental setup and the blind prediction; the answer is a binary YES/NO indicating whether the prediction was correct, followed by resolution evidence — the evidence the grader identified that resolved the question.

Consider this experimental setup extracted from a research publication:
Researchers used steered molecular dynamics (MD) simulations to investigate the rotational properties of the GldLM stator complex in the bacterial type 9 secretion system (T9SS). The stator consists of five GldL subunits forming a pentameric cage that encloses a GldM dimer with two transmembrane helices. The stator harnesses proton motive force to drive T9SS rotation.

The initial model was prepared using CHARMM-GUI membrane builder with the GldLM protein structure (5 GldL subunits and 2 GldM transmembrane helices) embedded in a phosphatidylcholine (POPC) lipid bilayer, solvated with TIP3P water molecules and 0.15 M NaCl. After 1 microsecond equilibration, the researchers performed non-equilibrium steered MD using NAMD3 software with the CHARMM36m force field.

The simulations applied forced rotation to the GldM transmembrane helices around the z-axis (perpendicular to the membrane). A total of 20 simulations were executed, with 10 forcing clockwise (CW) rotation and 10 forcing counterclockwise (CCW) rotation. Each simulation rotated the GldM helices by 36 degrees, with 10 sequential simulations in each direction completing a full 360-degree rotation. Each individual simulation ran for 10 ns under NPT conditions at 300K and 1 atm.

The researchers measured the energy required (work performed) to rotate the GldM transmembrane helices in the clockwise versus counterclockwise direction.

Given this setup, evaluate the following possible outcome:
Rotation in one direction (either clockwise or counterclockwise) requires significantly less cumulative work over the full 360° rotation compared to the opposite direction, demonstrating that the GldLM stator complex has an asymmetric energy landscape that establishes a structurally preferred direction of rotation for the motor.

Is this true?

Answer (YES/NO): YES